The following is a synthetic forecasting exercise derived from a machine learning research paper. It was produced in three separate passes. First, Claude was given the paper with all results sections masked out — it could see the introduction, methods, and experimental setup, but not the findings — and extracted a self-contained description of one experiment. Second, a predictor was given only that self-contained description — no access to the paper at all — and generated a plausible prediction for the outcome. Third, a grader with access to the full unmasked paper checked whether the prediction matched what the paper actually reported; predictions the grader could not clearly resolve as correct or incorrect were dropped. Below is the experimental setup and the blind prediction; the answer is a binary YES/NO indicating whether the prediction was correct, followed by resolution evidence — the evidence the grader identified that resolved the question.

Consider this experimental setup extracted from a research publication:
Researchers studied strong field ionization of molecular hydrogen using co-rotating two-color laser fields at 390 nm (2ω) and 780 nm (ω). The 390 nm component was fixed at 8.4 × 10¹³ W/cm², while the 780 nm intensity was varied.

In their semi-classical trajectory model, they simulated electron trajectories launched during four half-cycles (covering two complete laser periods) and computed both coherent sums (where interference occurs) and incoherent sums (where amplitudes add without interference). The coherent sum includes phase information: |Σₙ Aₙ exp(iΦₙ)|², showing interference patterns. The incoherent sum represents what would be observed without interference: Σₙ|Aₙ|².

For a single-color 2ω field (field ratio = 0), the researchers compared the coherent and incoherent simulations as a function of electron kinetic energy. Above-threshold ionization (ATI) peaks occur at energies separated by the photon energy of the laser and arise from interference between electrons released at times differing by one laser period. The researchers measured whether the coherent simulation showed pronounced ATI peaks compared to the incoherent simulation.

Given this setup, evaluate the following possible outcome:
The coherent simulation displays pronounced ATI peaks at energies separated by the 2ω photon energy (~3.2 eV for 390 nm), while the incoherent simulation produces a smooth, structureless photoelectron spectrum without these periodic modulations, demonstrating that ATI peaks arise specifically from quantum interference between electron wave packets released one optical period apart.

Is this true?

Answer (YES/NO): YES